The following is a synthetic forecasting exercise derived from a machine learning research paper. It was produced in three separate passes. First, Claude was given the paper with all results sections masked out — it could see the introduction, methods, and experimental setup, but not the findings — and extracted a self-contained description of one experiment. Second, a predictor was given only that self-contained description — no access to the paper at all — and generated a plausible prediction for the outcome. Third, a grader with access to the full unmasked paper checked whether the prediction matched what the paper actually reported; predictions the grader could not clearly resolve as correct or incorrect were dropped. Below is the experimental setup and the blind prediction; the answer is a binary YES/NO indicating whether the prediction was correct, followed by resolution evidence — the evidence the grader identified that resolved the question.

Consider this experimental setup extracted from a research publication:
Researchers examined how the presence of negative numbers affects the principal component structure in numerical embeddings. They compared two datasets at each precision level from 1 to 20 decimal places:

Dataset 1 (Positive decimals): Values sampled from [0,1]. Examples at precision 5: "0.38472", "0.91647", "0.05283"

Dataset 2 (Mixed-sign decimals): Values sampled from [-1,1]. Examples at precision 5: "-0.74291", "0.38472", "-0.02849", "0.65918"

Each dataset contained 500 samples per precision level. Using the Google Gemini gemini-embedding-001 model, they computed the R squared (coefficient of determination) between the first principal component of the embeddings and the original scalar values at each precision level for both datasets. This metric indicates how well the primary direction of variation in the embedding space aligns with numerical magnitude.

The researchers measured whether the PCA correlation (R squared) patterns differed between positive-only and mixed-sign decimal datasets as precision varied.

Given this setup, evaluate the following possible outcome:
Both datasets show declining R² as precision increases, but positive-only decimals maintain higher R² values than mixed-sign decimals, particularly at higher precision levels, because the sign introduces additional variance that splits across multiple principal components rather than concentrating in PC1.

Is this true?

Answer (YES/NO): NO